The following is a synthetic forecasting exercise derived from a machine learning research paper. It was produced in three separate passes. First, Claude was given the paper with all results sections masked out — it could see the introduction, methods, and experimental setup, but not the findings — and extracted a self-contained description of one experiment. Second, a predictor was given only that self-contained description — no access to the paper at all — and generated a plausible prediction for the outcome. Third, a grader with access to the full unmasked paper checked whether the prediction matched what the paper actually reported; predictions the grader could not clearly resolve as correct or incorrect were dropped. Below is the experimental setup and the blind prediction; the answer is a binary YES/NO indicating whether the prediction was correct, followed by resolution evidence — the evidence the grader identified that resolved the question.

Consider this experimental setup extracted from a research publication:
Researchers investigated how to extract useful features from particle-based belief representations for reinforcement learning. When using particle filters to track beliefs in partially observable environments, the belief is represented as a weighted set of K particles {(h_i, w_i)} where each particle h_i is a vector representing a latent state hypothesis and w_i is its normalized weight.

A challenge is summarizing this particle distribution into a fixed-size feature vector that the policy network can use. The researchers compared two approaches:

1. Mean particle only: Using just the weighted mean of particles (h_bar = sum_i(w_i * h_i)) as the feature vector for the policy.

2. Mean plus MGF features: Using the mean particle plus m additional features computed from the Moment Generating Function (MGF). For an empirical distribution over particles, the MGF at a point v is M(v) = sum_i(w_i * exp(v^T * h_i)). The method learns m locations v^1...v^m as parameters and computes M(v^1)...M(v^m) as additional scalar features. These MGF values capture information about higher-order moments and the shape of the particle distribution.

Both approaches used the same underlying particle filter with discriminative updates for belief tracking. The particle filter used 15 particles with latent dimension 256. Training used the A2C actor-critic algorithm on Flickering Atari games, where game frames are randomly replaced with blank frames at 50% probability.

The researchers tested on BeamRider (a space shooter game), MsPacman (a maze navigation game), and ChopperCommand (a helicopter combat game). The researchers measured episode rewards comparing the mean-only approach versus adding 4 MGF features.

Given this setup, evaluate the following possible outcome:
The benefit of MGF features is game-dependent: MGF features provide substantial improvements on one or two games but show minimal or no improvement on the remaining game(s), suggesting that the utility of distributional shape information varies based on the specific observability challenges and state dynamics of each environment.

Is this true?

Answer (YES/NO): NO